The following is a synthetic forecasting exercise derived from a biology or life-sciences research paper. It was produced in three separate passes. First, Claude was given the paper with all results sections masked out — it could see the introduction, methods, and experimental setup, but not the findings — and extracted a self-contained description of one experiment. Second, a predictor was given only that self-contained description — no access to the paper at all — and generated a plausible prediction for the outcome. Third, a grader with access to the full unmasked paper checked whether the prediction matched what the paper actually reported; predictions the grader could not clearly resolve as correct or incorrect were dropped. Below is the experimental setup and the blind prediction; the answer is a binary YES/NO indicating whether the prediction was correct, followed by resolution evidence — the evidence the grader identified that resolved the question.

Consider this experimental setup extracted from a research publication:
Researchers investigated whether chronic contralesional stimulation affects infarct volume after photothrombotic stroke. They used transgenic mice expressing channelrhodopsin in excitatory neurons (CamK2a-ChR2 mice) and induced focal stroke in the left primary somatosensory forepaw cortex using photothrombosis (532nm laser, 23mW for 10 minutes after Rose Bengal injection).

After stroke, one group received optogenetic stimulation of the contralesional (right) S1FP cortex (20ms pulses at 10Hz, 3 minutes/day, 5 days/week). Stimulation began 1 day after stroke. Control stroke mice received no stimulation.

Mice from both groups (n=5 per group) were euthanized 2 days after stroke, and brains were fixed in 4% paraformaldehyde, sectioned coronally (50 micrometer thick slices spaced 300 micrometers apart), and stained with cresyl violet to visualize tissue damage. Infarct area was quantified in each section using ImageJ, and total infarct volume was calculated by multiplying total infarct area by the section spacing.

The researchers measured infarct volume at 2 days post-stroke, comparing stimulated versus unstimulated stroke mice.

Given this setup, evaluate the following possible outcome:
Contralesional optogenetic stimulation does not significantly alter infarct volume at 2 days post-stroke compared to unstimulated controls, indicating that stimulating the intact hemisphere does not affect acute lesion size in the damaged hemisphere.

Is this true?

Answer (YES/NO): YES